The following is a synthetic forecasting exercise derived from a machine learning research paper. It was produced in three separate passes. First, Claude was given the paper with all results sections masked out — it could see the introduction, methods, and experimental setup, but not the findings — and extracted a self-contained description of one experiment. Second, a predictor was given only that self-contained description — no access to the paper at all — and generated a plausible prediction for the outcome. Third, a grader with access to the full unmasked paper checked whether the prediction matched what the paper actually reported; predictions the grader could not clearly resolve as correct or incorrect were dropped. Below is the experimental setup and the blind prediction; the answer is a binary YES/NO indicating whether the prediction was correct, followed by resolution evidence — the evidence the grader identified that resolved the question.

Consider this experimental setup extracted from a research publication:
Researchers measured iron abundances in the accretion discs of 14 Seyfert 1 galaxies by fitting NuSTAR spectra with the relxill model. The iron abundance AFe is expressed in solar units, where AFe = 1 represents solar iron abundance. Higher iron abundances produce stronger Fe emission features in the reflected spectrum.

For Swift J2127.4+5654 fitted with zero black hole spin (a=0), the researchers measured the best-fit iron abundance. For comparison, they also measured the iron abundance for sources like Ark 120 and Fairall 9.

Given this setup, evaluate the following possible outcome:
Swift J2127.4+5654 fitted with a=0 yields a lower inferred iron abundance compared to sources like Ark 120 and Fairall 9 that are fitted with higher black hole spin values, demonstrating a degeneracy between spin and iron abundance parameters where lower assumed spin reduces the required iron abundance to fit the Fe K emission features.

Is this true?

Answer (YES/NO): NO